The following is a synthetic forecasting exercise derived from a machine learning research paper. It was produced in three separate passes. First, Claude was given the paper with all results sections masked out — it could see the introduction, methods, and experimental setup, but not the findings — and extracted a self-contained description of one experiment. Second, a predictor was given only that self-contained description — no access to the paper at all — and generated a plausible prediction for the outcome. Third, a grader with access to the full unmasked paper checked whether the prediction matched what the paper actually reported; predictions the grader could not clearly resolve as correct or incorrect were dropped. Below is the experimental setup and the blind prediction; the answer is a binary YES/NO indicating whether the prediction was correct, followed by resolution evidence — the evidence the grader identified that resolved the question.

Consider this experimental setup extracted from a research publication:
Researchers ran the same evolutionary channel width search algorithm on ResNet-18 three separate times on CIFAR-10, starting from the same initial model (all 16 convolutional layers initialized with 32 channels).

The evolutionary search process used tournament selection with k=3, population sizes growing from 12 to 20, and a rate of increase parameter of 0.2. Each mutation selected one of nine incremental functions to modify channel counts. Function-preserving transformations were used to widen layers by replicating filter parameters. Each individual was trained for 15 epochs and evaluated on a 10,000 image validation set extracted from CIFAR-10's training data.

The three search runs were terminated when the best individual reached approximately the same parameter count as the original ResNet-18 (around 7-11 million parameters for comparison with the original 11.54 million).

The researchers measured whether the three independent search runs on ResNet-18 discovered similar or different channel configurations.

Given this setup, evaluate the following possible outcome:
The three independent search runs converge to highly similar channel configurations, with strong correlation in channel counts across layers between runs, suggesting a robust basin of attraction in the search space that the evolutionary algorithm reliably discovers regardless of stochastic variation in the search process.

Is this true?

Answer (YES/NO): NO